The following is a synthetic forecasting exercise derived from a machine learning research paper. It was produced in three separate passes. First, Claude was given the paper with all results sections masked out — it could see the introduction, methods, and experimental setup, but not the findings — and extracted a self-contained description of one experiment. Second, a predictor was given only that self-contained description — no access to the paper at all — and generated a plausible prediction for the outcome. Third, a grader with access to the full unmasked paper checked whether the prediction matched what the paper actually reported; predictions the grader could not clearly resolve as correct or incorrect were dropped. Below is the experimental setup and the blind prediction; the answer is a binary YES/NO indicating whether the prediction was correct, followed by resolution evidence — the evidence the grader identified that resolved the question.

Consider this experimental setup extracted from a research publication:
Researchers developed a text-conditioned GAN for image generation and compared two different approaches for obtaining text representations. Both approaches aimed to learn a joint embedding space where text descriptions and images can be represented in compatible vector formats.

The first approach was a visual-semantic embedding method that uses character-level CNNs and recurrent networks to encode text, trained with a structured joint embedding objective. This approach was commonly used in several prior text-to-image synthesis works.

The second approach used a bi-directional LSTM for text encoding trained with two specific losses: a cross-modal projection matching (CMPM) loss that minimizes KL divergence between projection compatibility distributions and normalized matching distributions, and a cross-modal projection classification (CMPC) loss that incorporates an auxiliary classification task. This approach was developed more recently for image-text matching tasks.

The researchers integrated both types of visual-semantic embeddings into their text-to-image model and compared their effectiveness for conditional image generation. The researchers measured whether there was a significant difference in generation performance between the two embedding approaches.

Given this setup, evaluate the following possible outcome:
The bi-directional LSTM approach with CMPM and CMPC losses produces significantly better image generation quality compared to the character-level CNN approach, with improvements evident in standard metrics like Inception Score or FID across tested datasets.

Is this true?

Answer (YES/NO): NO